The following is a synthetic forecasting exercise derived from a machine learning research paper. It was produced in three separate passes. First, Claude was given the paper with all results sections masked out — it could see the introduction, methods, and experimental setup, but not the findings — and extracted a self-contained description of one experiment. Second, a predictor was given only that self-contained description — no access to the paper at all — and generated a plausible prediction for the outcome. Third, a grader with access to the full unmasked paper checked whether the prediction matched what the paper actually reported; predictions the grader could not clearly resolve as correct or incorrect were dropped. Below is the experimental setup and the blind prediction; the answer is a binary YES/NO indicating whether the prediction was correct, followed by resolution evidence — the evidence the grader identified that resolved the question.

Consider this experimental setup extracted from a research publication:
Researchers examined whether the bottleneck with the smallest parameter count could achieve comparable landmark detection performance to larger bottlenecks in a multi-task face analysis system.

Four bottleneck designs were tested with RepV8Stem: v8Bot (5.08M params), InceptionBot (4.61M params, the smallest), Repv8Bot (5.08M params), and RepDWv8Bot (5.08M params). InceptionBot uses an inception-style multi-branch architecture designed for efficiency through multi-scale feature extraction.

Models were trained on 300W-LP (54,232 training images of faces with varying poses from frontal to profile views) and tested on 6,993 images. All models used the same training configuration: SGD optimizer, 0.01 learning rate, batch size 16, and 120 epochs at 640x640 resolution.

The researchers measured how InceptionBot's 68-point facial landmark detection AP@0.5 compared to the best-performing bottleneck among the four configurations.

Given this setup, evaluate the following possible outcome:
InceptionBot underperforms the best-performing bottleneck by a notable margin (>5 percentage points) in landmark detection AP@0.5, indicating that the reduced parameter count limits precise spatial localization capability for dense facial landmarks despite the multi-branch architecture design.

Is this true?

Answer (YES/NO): YES